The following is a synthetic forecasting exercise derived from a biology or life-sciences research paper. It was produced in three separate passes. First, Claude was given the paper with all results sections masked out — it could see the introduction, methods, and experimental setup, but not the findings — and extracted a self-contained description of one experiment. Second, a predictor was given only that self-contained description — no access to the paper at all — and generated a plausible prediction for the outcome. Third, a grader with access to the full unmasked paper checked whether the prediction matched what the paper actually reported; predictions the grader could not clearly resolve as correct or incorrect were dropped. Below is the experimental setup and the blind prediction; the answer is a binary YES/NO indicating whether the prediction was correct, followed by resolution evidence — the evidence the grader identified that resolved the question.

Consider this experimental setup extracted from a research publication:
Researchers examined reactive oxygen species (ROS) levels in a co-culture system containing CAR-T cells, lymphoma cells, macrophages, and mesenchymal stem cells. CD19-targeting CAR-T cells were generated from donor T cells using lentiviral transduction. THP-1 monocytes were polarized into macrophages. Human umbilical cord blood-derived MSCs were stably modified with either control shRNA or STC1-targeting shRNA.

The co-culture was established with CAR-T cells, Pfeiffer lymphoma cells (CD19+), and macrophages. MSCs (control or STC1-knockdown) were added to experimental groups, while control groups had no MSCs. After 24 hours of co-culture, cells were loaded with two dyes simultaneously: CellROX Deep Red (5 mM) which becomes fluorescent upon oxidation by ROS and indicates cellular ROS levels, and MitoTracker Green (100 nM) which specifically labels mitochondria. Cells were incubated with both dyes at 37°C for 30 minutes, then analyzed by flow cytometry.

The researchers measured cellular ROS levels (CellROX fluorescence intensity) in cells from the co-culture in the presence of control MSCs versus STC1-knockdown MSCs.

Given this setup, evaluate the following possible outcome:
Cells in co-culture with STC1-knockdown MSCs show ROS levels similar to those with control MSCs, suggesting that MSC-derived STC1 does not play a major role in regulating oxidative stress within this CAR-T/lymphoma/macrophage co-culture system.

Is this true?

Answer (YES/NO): NO